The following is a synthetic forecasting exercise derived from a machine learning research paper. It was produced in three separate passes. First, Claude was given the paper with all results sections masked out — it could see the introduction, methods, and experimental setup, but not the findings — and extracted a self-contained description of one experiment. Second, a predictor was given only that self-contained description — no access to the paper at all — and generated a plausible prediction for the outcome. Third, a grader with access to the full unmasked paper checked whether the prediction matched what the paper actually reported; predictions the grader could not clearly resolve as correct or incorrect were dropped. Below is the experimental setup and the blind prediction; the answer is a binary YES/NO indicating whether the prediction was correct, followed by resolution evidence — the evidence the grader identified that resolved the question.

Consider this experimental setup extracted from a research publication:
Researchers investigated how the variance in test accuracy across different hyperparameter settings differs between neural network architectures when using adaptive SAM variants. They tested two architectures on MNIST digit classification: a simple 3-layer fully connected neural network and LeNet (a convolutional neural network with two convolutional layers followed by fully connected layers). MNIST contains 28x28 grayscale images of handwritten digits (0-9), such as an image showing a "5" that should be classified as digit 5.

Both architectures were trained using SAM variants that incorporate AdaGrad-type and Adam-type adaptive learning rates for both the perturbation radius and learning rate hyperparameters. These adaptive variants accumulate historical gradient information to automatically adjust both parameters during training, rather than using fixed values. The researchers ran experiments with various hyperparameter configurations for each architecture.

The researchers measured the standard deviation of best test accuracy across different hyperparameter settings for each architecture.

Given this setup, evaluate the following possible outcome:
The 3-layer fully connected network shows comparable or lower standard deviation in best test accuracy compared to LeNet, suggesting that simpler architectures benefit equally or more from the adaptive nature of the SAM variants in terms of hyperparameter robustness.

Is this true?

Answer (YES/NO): YES